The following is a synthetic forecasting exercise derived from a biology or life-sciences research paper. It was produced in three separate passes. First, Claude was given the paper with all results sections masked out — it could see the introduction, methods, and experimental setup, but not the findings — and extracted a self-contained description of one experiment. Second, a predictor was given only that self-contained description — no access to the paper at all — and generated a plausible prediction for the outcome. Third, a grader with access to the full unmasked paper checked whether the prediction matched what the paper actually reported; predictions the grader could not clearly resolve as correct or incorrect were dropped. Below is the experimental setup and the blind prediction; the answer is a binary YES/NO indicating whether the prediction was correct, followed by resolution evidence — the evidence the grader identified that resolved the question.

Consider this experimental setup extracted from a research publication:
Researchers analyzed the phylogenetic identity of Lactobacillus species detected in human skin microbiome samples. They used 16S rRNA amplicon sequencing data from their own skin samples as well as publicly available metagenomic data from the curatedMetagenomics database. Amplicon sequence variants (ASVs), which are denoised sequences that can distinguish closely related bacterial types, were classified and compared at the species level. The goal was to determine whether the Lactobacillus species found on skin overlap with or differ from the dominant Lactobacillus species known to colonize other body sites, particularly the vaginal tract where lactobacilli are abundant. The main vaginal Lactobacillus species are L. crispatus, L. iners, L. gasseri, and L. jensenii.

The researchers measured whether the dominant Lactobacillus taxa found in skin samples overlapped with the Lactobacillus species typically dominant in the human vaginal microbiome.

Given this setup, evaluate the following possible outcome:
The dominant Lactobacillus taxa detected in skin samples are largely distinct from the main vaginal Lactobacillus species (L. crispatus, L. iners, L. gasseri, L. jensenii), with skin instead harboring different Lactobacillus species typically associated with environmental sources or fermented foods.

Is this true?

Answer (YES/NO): NO